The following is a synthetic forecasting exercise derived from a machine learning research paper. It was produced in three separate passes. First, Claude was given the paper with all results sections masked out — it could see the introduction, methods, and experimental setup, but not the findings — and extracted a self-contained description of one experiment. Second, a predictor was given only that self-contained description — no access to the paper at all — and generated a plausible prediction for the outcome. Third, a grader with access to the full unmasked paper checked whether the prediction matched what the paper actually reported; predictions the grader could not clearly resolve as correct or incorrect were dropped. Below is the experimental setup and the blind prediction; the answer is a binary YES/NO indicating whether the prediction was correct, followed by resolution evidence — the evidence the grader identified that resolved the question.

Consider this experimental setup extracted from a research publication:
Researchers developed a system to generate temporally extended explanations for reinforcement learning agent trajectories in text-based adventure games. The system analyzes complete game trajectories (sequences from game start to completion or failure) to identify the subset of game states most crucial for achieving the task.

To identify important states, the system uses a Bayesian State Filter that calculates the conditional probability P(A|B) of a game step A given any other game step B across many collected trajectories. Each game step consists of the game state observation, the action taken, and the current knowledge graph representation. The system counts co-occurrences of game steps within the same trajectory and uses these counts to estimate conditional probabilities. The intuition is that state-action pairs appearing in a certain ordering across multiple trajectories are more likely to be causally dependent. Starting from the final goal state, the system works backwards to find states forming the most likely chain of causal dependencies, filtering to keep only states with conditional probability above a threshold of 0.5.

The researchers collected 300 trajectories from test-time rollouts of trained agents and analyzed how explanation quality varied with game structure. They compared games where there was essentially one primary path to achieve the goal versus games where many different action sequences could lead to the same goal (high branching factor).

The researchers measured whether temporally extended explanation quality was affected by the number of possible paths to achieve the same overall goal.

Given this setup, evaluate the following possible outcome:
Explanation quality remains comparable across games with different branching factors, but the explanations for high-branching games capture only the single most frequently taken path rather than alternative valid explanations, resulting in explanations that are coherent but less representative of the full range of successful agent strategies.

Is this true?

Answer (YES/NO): NO